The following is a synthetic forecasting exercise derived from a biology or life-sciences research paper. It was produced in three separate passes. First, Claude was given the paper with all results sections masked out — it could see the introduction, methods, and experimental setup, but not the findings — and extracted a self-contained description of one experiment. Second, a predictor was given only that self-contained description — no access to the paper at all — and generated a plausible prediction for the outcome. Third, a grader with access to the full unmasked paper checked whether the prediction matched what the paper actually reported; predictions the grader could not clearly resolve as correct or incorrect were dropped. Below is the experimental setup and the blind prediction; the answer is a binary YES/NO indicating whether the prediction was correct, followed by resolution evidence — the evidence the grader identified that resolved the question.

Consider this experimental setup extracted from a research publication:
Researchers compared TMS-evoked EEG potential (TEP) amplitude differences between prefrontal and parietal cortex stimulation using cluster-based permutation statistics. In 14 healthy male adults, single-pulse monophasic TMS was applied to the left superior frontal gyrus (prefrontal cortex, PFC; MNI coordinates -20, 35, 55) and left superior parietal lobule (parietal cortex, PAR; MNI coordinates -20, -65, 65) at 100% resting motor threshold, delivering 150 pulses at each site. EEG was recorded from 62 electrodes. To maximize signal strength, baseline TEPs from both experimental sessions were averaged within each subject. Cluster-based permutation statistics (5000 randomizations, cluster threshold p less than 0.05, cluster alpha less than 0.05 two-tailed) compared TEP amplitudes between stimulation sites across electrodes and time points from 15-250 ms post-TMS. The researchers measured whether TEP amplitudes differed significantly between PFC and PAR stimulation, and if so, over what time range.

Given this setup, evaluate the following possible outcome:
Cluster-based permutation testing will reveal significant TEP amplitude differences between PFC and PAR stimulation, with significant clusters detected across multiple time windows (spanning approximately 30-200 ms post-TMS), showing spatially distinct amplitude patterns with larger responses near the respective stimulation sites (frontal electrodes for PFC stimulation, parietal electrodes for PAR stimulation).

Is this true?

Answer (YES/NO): NO